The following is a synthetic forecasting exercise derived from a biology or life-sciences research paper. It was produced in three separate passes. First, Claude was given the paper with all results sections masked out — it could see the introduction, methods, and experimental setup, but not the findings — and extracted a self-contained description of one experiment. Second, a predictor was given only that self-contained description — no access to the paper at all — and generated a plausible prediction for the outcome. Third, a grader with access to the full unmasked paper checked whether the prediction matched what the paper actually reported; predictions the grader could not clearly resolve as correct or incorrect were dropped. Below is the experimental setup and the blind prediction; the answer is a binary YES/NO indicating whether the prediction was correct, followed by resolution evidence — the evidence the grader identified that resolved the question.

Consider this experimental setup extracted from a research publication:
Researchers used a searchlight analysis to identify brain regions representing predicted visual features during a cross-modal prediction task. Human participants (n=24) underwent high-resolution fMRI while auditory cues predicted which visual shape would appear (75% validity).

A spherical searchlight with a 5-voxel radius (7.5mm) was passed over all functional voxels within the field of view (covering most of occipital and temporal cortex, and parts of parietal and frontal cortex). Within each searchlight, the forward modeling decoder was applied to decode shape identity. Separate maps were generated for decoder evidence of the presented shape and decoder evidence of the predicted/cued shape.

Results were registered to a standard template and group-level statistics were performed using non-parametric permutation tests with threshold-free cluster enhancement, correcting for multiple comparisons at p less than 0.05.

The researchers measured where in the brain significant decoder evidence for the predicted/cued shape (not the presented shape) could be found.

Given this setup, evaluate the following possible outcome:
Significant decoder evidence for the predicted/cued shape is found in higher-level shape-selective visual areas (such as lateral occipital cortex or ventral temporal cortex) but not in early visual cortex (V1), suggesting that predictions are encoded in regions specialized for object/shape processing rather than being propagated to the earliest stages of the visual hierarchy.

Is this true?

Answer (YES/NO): NO